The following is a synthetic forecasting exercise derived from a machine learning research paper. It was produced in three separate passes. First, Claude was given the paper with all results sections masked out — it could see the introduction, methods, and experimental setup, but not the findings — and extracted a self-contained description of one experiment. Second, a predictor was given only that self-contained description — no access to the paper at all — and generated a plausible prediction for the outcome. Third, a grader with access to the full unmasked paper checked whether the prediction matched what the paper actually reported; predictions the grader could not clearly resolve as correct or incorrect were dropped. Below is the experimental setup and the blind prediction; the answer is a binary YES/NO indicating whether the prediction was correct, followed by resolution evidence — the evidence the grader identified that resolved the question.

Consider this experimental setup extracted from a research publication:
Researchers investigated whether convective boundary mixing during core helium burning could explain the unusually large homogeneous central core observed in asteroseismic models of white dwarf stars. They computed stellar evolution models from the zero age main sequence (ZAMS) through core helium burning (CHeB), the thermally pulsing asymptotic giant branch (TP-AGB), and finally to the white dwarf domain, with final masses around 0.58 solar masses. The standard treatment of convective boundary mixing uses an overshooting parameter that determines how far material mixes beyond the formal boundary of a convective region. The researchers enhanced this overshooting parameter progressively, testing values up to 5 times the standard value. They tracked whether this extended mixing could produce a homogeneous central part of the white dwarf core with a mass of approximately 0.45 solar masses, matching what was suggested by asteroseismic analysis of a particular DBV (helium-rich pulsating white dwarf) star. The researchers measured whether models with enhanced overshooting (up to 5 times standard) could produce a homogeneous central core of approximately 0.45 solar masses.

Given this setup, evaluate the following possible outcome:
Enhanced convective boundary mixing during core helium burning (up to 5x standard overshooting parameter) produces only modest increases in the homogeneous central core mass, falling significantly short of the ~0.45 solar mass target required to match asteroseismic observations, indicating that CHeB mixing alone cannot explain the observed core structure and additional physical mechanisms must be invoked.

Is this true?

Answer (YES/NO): YES